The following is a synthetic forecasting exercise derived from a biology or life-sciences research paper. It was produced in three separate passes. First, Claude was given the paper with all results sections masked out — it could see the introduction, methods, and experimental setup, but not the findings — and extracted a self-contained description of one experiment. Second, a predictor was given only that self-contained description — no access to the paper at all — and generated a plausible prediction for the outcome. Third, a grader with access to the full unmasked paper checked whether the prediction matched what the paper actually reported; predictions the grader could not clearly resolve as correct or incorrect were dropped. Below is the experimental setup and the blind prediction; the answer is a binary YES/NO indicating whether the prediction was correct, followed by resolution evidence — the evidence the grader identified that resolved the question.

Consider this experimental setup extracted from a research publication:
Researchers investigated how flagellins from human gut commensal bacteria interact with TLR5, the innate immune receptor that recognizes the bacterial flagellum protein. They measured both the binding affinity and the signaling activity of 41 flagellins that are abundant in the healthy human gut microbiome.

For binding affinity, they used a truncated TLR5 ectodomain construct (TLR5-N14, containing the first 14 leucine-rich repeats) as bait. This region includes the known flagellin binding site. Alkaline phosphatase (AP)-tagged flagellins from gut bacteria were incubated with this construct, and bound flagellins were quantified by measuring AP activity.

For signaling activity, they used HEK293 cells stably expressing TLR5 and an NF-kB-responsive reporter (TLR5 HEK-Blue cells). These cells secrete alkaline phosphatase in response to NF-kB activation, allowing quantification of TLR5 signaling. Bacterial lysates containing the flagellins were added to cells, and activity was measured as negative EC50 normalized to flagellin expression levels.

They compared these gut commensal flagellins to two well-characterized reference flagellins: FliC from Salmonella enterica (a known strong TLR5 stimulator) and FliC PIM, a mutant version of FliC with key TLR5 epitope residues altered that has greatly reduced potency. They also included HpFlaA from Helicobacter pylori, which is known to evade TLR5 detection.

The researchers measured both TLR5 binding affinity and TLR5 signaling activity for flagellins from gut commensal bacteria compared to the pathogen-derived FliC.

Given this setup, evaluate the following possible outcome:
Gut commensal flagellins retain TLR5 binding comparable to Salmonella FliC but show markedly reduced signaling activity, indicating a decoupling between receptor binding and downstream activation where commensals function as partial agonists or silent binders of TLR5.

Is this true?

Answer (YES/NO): NO